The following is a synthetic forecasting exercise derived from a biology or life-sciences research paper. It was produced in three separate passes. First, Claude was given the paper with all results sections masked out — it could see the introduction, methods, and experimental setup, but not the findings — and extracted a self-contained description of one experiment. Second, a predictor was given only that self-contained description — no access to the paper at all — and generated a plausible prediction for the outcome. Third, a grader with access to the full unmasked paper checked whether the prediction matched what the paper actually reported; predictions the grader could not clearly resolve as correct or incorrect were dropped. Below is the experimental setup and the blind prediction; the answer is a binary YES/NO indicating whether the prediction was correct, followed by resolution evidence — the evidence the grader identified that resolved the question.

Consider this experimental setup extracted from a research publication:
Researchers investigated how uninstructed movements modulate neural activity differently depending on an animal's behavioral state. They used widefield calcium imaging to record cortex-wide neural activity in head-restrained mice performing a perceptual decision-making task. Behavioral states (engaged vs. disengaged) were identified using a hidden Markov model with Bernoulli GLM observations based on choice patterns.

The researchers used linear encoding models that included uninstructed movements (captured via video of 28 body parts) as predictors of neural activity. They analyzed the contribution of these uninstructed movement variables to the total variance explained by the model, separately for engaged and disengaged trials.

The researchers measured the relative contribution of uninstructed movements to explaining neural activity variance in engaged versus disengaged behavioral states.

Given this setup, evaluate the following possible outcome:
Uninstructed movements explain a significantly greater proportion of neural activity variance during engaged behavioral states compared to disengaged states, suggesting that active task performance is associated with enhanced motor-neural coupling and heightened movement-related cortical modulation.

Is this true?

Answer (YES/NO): NO